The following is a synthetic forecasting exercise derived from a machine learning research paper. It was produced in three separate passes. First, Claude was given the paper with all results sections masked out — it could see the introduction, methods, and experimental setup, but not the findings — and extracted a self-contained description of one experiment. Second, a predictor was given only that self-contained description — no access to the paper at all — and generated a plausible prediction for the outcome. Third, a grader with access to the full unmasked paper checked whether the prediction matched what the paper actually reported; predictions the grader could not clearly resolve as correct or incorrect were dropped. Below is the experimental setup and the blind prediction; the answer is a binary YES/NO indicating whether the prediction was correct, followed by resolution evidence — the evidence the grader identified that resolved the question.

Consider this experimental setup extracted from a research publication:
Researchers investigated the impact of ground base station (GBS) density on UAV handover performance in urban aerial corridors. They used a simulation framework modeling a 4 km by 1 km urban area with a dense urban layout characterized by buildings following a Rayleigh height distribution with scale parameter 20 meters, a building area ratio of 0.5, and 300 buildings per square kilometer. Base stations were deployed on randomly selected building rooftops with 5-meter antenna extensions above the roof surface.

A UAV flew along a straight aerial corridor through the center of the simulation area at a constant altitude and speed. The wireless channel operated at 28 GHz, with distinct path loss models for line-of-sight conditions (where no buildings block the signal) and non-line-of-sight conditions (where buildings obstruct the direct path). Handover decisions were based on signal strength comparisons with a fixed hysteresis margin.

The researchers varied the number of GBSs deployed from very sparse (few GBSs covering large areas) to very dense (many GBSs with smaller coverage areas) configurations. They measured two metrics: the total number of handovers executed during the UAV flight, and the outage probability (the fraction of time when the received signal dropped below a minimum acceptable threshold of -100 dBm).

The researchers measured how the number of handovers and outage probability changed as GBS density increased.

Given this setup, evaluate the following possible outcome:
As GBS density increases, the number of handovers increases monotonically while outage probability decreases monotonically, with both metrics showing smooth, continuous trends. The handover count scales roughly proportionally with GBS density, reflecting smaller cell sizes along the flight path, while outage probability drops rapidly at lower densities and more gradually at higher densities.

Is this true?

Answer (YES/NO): NO